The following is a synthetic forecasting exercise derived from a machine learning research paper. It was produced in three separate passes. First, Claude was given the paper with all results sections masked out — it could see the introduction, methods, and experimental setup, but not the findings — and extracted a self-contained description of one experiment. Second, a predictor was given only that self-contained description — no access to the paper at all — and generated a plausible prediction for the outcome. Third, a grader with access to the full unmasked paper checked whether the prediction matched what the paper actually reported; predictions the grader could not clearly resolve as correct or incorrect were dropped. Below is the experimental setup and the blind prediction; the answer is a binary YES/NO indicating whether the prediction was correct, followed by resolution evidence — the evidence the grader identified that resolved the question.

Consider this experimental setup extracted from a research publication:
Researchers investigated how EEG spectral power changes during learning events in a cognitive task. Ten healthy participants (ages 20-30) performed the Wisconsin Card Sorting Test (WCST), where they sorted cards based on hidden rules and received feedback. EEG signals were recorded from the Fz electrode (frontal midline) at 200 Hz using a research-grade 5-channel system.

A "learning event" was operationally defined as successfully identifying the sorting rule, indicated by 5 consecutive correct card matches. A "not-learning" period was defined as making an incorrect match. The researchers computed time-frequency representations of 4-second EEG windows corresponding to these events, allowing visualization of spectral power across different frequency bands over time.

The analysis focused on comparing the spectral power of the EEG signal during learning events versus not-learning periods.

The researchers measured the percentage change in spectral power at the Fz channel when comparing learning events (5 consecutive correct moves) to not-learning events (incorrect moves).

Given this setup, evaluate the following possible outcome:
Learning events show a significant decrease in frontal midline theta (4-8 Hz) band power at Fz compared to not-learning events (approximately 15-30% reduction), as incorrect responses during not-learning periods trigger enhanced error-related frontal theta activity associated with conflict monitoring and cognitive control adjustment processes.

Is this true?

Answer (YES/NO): NO